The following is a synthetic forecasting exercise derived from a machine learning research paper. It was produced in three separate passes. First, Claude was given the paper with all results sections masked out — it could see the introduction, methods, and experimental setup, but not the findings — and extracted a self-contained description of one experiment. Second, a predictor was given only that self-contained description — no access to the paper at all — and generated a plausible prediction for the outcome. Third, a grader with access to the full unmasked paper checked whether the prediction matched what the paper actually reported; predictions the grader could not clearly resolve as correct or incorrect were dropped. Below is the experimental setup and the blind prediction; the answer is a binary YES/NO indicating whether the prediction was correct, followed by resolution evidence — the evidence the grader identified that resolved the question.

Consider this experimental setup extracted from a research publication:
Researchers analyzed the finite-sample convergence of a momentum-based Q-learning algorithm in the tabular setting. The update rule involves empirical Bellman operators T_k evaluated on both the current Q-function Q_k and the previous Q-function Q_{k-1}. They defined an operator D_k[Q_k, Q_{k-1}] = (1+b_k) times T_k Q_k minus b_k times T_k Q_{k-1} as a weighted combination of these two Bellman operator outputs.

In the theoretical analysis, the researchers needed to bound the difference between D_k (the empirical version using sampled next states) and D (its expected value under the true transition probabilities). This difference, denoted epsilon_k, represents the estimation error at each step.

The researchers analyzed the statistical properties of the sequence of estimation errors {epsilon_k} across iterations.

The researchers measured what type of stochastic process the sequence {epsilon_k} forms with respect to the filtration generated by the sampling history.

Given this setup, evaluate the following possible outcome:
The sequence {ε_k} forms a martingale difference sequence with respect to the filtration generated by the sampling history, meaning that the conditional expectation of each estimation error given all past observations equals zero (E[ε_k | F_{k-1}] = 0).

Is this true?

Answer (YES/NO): YES